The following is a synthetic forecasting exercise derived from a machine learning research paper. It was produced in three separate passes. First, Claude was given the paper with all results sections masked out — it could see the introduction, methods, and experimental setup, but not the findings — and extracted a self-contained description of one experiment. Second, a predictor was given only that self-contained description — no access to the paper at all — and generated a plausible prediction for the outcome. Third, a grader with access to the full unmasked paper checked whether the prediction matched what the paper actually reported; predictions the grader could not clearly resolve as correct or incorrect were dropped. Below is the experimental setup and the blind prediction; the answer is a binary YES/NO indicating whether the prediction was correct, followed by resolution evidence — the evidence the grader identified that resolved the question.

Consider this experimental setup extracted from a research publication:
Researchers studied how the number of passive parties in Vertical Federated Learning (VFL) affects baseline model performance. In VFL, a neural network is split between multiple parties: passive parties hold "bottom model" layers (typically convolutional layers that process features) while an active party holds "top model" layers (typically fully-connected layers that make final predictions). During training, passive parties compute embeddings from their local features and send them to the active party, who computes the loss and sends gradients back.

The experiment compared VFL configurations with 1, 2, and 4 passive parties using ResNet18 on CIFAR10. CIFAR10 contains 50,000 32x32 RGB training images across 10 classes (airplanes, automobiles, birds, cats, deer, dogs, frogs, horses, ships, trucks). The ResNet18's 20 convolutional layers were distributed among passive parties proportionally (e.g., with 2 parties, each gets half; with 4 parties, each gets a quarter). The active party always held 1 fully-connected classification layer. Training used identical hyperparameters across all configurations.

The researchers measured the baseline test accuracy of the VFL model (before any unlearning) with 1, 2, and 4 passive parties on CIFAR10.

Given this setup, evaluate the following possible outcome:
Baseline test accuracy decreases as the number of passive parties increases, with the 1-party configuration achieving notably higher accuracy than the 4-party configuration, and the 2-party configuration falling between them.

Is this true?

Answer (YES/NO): YES